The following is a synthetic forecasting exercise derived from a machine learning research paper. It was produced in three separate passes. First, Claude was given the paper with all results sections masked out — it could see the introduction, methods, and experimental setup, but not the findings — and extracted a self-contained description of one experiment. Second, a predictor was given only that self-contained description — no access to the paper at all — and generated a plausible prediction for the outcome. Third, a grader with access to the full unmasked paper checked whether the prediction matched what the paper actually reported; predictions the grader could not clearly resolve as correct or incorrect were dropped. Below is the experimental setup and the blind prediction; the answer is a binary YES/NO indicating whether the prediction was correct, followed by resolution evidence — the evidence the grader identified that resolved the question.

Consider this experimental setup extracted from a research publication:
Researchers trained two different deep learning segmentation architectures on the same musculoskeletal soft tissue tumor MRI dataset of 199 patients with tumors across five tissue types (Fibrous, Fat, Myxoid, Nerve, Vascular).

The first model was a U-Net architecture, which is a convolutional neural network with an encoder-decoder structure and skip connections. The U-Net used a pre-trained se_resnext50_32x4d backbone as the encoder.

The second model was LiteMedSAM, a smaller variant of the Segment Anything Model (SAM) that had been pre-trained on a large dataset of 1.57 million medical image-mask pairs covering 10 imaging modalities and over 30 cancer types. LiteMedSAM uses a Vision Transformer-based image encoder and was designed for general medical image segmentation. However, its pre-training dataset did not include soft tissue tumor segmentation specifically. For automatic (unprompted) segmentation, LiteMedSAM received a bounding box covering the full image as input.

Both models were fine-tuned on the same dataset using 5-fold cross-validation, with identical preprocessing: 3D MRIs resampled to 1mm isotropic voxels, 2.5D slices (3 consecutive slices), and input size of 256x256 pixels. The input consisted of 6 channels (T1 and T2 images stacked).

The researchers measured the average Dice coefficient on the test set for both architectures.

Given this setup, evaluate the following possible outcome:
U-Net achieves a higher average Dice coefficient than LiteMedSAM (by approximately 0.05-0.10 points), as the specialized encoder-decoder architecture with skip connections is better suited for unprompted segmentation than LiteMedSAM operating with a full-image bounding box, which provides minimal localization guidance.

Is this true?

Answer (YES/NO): NO